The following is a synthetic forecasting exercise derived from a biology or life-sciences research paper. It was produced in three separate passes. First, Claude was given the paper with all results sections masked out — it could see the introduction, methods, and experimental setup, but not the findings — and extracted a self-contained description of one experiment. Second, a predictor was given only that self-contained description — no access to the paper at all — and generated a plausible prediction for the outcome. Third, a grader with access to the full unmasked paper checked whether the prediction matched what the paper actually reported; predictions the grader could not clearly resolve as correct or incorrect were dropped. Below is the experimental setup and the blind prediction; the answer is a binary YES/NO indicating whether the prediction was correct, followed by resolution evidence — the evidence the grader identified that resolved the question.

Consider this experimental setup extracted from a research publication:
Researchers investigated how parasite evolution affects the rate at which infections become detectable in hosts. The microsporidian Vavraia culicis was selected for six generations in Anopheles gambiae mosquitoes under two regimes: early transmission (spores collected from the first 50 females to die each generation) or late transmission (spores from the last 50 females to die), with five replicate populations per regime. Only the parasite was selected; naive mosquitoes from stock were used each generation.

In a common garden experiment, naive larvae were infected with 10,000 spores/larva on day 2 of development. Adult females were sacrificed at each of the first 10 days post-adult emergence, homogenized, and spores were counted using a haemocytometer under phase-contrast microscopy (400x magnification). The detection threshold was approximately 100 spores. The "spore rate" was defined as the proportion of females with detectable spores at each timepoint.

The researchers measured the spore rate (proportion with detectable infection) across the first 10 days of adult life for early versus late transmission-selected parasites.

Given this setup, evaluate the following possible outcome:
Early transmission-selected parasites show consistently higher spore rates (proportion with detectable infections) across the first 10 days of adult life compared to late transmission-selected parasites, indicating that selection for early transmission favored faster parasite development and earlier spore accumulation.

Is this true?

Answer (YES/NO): NO